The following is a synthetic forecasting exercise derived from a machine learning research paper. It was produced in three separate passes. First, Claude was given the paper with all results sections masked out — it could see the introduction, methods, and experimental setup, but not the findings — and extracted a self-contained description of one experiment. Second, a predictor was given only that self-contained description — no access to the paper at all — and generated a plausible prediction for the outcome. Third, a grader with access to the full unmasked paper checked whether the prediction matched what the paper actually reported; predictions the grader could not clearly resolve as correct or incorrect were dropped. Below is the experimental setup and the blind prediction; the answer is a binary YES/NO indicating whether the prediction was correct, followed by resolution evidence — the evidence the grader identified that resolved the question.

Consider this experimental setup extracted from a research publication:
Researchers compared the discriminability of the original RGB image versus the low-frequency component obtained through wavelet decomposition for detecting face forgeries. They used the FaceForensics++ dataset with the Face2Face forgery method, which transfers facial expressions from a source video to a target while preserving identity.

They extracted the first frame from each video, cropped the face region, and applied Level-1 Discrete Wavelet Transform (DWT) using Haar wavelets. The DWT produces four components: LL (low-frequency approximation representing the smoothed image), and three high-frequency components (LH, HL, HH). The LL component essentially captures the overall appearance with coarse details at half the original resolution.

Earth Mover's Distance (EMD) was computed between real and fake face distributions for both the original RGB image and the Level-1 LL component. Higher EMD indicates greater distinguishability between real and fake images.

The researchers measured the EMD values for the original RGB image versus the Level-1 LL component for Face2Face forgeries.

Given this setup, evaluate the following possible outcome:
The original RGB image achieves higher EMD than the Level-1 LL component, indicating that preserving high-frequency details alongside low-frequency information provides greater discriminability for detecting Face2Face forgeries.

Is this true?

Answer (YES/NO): YES